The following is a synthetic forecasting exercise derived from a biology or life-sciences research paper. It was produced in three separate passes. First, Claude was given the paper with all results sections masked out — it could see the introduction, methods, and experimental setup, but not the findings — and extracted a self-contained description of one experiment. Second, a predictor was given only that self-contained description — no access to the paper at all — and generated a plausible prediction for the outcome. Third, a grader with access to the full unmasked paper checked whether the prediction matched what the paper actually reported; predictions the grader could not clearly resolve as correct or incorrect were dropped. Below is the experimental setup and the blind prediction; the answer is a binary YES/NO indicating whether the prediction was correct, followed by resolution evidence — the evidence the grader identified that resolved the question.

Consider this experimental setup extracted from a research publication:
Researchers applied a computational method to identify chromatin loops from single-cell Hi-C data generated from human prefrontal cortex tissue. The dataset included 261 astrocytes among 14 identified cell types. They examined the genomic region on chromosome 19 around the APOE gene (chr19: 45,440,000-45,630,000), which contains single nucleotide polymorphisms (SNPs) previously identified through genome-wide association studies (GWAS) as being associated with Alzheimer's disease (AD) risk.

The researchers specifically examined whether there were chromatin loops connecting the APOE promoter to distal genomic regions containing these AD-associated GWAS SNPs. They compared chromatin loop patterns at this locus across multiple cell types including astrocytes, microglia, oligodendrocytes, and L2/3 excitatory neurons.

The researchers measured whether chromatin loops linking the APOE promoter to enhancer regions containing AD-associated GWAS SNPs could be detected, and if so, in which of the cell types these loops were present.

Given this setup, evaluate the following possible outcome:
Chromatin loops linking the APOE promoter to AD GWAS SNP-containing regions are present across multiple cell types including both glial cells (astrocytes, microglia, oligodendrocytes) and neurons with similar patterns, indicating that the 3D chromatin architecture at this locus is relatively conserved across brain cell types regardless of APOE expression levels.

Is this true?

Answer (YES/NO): NO